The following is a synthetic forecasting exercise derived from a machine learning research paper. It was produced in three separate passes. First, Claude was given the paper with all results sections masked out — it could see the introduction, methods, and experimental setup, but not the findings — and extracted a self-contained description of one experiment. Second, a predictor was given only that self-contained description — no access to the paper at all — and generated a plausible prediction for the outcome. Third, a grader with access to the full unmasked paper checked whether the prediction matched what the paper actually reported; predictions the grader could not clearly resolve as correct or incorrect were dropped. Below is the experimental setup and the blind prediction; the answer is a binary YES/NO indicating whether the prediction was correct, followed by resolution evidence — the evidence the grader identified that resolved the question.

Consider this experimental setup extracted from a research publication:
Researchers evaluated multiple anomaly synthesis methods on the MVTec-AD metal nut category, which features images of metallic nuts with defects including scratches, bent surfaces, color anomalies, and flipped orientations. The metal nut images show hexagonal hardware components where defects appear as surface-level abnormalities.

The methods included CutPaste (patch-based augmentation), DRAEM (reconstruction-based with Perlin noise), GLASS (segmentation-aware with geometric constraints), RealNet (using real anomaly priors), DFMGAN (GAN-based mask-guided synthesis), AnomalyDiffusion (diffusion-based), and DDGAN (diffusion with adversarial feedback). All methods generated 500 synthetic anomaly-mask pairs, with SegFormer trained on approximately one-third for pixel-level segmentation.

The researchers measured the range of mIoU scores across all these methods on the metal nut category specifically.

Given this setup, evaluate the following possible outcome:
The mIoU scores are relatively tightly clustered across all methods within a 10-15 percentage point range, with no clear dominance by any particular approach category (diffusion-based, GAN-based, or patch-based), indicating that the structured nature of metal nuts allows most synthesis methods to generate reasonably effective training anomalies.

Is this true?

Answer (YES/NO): NO